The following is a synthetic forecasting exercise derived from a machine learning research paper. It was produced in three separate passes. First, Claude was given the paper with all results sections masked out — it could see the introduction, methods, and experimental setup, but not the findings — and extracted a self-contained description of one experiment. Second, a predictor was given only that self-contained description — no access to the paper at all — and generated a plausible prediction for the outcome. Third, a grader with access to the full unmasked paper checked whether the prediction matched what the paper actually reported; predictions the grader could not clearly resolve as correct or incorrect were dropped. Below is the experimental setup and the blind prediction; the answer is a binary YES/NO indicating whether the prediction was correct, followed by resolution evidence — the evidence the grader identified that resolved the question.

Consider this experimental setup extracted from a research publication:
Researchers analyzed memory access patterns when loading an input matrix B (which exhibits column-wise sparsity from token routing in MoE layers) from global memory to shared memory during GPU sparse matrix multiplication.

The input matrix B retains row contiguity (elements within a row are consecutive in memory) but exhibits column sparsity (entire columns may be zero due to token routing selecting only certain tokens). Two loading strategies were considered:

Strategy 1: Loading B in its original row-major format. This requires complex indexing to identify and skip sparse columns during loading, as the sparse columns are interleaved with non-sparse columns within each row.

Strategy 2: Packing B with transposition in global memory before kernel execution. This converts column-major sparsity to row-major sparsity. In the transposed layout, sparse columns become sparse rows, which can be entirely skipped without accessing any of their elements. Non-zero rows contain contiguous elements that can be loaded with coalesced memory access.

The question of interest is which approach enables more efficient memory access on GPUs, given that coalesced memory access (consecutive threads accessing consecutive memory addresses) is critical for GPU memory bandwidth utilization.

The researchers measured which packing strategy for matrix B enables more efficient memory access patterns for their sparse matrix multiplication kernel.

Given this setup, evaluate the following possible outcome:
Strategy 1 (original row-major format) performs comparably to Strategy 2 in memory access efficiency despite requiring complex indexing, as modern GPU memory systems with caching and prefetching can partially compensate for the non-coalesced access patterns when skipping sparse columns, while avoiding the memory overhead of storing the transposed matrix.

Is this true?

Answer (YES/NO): NO